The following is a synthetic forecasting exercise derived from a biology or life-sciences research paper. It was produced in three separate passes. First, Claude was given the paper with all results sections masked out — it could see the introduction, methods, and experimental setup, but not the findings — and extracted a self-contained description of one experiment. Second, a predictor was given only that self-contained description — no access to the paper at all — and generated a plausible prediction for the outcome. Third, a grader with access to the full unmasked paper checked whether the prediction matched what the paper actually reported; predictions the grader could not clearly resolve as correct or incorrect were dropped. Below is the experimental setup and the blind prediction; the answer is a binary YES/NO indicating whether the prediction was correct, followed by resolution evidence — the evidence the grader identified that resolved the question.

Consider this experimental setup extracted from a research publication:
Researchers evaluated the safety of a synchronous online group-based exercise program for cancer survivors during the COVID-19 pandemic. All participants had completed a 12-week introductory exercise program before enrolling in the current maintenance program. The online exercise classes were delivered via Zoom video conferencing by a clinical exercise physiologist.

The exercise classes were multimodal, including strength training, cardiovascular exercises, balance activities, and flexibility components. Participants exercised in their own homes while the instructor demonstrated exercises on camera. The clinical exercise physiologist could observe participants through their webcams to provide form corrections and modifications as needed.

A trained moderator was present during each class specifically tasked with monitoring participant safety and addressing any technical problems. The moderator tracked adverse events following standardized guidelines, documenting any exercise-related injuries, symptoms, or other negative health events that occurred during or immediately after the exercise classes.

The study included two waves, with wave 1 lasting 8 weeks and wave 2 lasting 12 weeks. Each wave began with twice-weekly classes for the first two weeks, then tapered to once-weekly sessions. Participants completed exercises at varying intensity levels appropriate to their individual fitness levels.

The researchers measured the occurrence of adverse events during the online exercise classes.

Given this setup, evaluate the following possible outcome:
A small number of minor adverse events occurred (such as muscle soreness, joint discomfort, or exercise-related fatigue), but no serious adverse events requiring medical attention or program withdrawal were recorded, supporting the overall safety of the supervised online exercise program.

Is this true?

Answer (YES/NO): NO